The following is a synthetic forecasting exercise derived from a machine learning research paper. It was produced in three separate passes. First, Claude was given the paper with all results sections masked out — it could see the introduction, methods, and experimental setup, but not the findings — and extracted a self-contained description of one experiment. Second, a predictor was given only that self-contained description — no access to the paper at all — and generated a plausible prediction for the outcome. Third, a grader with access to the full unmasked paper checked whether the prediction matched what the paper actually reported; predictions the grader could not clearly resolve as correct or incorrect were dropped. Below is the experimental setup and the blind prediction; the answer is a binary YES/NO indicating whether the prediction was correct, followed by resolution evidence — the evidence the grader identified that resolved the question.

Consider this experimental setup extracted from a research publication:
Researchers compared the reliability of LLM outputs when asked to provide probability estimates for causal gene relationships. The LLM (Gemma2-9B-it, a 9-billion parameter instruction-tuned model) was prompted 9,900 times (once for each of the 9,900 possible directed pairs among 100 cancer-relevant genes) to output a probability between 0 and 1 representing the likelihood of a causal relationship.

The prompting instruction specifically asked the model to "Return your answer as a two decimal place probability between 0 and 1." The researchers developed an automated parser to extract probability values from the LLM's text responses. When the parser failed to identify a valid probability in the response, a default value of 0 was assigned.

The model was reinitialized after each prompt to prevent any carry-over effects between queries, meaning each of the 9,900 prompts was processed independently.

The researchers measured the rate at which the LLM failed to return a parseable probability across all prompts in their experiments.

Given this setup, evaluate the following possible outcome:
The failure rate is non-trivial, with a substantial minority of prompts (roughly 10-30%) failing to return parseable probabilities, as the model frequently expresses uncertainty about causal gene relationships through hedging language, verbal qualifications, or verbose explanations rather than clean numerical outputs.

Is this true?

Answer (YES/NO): NO